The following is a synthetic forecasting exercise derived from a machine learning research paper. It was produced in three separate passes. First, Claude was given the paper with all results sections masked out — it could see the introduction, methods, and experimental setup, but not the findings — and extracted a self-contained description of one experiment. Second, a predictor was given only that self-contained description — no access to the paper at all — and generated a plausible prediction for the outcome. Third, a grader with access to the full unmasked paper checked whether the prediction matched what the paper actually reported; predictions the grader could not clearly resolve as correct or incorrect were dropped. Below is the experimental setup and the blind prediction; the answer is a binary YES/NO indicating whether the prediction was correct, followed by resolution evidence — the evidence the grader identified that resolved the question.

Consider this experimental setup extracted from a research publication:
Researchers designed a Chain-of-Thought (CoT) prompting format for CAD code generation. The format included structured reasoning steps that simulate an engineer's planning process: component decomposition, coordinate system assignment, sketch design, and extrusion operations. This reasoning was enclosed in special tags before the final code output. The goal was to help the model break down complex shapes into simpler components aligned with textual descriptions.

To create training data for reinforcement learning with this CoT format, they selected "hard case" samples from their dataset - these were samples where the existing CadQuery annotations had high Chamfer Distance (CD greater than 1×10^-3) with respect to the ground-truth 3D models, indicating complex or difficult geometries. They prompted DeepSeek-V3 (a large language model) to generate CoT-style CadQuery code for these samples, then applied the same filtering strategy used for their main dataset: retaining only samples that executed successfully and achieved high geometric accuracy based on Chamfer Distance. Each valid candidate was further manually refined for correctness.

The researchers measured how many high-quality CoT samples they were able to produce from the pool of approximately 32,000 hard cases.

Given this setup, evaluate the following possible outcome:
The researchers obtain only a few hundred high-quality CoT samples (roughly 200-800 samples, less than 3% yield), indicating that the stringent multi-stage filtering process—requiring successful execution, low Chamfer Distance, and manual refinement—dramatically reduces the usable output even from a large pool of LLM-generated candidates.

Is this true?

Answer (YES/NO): NO